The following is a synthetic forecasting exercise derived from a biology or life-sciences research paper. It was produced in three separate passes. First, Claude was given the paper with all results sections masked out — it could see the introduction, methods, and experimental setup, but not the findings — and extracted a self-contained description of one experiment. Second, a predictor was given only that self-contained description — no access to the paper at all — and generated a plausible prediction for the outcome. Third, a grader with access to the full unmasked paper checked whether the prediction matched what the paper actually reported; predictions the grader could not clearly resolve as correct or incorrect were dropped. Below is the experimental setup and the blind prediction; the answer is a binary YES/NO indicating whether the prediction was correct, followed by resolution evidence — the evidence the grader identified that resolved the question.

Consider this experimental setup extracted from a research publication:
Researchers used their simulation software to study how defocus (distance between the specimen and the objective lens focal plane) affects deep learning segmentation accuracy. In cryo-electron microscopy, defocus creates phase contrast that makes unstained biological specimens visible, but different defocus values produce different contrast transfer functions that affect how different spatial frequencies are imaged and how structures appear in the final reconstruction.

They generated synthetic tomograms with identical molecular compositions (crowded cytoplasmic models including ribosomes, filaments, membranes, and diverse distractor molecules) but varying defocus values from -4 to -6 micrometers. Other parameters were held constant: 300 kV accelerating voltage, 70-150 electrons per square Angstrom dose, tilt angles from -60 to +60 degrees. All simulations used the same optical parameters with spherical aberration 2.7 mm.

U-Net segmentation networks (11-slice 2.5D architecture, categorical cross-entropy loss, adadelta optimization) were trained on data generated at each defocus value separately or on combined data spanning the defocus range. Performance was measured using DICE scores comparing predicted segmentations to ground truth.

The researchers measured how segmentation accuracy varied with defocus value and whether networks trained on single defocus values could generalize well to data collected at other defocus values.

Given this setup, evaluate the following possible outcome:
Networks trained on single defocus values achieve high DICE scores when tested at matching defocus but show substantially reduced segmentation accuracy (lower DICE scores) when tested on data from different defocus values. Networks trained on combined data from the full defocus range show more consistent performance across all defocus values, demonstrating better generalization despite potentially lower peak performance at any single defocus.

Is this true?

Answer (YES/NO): NO